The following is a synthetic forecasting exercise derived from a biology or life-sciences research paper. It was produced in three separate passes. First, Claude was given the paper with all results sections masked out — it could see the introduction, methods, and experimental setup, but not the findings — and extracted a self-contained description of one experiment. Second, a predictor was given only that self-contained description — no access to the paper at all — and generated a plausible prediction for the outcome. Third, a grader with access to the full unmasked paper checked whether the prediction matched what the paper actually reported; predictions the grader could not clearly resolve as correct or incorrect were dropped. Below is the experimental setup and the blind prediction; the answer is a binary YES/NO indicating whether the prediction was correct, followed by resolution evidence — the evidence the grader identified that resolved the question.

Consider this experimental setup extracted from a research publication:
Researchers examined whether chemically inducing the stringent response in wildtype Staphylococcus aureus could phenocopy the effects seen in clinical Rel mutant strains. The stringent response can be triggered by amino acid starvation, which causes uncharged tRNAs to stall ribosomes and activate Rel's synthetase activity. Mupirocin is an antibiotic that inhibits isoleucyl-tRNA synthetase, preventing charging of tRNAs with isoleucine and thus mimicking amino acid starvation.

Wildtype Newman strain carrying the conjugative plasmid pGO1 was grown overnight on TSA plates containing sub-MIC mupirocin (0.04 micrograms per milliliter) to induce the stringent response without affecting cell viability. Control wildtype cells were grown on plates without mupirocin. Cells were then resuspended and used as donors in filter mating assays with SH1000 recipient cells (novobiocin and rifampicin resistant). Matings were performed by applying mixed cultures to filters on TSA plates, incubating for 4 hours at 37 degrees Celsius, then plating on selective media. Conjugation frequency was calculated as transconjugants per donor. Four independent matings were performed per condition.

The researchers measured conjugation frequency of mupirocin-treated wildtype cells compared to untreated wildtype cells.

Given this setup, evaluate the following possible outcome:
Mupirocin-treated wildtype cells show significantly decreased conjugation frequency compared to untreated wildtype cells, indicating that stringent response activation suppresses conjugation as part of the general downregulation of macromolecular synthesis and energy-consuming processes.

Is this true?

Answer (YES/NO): NO